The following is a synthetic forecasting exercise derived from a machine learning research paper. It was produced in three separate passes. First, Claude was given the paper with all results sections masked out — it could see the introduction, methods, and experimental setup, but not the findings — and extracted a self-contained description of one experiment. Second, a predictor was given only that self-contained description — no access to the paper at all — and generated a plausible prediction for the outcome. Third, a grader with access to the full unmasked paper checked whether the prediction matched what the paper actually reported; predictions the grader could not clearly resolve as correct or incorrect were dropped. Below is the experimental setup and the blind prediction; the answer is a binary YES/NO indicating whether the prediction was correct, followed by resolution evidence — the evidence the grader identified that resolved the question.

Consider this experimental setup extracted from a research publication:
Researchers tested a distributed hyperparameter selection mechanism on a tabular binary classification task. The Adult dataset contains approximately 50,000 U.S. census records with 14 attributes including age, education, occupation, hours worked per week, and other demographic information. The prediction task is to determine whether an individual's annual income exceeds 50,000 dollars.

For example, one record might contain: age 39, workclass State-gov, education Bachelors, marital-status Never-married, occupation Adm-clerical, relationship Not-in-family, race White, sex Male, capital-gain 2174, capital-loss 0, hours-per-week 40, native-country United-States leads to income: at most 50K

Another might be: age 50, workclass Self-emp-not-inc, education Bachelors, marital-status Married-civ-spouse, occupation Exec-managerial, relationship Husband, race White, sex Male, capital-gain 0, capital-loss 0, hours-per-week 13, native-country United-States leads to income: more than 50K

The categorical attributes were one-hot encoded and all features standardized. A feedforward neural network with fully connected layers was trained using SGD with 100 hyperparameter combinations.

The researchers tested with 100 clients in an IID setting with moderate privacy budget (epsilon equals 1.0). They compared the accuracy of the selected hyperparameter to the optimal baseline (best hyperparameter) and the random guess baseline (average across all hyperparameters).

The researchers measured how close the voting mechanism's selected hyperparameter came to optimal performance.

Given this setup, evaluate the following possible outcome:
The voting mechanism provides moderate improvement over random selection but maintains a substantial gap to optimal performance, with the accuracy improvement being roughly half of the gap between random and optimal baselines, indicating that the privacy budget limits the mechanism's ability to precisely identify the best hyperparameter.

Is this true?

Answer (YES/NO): NO